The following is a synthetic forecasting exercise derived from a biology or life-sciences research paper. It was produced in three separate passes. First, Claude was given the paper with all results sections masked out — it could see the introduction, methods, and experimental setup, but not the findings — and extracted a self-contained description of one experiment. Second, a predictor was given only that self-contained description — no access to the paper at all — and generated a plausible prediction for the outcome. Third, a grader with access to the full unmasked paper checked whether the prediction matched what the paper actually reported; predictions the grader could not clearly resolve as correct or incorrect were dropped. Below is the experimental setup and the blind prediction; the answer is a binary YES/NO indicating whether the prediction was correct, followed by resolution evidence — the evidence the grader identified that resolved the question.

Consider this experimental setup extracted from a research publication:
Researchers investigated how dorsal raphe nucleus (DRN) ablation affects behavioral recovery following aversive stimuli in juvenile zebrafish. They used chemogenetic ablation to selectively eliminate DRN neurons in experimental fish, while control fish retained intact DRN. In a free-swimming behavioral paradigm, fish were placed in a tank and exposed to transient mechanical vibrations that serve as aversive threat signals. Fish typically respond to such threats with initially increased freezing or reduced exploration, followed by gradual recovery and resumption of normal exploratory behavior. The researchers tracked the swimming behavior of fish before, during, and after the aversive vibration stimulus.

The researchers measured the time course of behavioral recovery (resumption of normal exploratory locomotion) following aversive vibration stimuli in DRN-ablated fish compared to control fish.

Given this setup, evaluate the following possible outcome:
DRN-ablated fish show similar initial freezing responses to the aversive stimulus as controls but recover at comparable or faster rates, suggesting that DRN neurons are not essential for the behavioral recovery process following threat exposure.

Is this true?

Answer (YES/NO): NO